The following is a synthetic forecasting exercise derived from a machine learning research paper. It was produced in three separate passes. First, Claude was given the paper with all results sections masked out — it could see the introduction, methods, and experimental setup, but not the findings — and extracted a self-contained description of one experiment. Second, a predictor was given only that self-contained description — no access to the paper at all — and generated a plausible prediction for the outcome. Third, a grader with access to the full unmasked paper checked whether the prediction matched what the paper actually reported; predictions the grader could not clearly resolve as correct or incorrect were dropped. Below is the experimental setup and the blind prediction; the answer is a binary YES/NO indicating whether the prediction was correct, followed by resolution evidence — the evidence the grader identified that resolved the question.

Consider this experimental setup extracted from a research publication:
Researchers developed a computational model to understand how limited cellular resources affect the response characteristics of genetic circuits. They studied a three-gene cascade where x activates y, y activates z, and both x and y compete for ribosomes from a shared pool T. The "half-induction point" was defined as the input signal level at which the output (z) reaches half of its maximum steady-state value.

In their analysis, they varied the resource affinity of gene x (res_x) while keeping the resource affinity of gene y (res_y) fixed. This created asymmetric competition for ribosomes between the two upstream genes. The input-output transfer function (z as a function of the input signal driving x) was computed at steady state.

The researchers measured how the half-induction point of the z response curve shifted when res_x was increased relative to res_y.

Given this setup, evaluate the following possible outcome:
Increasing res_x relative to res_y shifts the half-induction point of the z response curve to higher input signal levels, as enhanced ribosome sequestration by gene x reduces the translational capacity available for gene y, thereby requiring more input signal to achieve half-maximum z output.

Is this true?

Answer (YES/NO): YES